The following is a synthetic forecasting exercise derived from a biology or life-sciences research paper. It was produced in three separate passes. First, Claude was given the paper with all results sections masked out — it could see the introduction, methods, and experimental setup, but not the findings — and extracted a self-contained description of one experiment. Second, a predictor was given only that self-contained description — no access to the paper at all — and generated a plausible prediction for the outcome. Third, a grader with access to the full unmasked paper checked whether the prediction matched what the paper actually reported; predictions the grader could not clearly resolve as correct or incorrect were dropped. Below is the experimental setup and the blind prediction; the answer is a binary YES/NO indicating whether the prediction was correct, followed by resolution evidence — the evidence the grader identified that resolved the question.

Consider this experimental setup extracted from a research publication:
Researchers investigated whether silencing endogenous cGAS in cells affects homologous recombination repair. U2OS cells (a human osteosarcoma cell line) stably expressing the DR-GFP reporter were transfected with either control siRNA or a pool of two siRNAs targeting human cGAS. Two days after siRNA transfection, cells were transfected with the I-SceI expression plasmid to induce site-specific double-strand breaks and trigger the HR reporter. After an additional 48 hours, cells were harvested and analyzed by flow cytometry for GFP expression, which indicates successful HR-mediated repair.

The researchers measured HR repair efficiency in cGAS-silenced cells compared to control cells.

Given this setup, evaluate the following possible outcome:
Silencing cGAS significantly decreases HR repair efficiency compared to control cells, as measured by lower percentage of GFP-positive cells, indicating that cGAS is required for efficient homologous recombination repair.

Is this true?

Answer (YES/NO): NO